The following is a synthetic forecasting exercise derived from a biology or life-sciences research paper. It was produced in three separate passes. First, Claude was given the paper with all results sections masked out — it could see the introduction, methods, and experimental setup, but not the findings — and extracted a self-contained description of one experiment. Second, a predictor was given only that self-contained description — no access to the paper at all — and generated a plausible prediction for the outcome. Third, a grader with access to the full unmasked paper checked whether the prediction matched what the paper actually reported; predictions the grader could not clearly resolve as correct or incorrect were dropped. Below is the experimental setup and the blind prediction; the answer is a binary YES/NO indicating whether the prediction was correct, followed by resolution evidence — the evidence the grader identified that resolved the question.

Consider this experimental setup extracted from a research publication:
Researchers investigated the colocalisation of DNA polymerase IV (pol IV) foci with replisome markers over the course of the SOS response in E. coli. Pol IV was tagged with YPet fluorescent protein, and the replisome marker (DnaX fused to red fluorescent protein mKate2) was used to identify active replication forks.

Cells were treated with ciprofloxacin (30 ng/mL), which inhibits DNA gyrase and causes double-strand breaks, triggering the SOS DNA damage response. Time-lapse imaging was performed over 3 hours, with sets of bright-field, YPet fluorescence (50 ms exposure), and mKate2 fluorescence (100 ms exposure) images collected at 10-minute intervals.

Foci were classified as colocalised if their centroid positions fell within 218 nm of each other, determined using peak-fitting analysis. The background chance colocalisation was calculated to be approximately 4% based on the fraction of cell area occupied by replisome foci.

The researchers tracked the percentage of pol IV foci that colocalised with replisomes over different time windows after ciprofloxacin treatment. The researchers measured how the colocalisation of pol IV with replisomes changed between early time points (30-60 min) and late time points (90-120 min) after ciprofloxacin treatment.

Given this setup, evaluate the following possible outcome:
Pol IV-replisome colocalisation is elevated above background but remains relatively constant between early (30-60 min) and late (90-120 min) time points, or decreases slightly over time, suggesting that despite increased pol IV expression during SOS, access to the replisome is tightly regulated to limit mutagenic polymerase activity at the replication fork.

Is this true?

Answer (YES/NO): NO